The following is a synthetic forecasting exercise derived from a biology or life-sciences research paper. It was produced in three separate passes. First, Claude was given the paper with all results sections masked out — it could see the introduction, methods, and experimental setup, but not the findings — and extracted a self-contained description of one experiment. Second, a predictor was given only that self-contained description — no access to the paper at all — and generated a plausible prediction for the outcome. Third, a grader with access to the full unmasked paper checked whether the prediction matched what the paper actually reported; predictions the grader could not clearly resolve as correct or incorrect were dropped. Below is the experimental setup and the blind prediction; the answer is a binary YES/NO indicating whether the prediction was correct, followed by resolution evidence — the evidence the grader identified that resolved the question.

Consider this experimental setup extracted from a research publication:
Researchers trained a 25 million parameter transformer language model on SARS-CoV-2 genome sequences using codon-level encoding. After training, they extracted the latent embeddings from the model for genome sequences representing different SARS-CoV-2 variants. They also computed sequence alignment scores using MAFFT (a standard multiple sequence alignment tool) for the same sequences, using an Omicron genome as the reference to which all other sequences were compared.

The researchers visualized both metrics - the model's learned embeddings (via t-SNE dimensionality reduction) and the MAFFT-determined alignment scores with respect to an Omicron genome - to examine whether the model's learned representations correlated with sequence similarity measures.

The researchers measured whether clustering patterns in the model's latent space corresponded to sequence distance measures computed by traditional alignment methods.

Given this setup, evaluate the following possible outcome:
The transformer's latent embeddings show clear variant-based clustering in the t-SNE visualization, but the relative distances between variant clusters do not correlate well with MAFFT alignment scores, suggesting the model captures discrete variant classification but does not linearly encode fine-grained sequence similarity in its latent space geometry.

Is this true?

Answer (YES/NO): NO